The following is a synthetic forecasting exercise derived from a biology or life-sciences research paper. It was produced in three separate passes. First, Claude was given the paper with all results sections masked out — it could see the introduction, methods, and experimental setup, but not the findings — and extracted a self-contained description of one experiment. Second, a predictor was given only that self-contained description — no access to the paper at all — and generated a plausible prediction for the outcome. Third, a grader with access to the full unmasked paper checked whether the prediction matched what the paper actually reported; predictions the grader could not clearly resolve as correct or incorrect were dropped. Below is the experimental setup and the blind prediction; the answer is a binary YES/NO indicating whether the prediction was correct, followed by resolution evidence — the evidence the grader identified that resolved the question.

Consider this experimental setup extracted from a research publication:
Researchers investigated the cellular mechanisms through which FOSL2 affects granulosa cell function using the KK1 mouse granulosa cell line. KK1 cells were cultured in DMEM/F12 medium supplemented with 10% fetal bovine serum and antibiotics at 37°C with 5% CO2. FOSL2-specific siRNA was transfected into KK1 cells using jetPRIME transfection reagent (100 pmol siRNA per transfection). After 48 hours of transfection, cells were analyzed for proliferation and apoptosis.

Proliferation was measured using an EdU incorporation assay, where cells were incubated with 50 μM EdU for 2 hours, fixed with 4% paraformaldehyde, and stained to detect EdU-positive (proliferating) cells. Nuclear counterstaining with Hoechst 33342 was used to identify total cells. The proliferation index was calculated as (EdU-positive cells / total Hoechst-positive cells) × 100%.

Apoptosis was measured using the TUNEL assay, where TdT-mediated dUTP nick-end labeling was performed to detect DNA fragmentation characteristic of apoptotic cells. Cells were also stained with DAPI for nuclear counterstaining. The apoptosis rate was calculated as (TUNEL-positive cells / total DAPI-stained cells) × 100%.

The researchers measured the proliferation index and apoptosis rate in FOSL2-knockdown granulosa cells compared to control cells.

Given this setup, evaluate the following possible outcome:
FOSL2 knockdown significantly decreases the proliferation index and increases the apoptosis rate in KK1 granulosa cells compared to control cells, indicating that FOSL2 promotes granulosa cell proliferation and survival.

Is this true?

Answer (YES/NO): YES